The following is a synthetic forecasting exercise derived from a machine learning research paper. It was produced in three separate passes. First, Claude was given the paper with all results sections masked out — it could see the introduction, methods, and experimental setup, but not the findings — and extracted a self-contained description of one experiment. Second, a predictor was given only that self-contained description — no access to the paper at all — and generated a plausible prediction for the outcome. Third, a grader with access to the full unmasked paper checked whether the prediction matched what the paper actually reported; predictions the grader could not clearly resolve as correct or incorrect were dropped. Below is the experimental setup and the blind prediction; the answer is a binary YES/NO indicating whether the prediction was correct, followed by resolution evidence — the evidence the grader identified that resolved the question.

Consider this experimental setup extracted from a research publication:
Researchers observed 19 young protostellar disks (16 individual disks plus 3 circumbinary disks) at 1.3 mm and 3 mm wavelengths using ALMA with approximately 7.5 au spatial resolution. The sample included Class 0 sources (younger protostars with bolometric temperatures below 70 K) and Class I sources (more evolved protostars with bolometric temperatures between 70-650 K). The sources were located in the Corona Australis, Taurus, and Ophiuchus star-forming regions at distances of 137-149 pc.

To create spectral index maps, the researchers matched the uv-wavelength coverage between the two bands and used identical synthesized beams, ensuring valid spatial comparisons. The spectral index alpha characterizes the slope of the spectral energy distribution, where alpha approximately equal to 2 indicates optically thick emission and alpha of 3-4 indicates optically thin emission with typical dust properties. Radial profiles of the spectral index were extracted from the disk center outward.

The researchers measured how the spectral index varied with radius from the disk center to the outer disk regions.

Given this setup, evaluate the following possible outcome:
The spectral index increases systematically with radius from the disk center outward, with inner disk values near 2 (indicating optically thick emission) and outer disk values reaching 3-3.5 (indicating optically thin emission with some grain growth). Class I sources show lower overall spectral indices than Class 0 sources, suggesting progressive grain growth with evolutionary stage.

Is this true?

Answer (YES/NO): NO